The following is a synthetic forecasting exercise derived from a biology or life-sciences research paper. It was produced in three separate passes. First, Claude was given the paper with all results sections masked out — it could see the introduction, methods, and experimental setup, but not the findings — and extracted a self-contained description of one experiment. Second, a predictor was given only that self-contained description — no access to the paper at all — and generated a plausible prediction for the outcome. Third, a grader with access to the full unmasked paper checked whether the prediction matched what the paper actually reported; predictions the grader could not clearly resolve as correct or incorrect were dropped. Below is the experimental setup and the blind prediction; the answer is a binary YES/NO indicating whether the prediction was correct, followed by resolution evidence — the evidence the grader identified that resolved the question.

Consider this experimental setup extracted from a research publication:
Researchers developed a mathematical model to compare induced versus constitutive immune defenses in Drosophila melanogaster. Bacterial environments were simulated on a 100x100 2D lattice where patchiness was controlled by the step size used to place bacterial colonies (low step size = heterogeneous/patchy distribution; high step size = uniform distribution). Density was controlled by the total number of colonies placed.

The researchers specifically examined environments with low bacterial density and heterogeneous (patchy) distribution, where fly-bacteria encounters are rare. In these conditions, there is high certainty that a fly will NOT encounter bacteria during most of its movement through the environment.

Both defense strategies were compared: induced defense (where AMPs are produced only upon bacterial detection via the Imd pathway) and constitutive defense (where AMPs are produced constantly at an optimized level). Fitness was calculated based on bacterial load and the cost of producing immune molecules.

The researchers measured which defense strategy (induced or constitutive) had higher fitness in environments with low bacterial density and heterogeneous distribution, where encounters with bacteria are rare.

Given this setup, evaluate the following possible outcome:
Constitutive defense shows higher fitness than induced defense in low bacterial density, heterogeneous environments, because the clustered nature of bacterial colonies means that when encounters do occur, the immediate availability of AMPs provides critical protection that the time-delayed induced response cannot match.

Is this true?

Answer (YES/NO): NO